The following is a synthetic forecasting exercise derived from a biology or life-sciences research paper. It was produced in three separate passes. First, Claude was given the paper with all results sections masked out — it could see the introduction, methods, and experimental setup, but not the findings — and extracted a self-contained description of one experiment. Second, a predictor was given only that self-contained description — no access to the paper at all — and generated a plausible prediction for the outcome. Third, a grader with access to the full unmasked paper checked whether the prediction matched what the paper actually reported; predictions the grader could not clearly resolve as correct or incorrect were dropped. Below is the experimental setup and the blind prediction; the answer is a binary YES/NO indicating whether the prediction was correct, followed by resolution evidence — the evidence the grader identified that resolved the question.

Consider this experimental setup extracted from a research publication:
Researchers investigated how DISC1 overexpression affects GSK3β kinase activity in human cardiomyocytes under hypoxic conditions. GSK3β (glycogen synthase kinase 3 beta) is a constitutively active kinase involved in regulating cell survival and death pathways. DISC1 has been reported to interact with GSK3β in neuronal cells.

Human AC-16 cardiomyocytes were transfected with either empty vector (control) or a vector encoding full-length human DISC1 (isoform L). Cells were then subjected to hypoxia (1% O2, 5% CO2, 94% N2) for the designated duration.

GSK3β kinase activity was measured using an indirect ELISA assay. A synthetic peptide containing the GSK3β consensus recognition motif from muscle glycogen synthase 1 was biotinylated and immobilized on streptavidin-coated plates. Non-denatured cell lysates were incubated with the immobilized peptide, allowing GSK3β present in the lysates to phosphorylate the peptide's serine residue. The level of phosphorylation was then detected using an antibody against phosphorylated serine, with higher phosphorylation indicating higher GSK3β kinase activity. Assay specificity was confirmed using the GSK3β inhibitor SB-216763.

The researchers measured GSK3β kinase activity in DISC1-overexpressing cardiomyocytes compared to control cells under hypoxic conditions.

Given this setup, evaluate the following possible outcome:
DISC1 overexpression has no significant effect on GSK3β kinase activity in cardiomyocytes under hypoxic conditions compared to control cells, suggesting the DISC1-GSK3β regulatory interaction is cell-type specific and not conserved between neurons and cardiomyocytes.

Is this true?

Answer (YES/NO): NO